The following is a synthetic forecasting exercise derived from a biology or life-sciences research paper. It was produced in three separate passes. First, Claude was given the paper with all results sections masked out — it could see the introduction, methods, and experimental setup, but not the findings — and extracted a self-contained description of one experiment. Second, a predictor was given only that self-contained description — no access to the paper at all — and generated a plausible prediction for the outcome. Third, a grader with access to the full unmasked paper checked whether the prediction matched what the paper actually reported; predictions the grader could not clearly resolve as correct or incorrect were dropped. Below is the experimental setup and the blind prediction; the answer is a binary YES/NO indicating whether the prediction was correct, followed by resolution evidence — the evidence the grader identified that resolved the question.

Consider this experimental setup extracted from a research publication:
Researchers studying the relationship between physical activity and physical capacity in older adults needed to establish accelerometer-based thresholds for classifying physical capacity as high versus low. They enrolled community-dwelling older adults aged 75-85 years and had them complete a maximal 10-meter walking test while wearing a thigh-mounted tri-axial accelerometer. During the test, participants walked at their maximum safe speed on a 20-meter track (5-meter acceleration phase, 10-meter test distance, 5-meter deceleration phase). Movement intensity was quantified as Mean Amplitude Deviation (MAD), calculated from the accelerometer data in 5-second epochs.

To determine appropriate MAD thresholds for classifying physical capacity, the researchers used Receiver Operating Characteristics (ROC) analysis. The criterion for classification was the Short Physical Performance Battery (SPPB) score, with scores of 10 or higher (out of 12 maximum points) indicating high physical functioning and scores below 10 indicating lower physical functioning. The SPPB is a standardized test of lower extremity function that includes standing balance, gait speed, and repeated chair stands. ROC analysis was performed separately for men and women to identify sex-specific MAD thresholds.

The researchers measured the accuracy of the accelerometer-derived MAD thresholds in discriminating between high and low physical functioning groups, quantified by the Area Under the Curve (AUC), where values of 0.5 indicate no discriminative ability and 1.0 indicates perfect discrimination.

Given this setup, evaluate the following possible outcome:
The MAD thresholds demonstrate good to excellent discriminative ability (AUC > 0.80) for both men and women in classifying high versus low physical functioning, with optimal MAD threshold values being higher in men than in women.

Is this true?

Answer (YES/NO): NO